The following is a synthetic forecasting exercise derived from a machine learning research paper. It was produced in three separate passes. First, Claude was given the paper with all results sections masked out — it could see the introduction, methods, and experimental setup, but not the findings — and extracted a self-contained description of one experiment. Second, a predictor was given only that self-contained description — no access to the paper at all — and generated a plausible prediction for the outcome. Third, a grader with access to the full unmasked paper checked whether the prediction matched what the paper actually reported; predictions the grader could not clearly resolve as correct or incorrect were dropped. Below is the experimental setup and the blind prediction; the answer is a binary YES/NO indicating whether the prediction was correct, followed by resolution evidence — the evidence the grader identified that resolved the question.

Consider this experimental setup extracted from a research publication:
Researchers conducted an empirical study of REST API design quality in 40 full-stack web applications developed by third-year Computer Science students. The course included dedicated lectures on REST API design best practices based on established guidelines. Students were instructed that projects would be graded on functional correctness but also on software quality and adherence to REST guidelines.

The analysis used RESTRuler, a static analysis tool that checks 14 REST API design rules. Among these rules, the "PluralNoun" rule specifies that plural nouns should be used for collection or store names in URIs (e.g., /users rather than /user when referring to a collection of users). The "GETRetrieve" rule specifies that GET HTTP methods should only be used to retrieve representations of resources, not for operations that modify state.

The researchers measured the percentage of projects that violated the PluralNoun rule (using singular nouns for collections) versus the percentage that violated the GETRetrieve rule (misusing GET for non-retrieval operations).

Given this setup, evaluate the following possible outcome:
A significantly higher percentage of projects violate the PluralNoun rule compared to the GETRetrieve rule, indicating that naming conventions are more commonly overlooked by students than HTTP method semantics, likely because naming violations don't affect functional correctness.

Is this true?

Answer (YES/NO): NO